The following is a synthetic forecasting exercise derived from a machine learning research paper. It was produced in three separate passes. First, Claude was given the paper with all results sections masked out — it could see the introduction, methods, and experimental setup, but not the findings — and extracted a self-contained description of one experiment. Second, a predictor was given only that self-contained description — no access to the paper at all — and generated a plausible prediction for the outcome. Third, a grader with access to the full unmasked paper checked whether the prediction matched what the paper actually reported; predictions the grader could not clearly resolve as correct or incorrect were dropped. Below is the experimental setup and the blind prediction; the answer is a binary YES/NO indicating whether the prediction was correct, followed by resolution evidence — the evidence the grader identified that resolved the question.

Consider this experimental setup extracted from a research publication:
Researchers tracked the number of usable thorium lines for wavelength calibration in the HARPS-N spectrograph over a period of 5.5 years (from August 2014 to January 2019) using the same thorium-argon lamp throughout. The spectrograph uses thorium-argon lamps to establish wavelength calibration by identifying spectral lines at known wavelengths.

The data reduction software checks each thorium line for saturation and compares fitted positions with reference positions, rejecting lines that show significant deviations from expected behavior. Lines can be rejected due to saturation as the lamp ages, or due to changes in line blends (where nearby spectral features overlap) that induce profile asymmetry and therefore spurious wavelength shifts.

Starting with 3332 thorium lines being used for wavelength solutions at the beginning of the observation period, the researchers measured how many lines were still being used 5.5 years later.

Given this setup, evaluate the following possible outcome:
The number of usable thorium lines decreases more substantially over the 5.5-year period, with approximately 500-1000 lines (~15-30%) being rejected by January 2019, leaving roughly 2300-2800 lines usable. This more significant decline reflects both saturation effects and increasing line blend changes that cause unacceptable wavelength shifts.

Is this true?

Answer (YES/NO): YES